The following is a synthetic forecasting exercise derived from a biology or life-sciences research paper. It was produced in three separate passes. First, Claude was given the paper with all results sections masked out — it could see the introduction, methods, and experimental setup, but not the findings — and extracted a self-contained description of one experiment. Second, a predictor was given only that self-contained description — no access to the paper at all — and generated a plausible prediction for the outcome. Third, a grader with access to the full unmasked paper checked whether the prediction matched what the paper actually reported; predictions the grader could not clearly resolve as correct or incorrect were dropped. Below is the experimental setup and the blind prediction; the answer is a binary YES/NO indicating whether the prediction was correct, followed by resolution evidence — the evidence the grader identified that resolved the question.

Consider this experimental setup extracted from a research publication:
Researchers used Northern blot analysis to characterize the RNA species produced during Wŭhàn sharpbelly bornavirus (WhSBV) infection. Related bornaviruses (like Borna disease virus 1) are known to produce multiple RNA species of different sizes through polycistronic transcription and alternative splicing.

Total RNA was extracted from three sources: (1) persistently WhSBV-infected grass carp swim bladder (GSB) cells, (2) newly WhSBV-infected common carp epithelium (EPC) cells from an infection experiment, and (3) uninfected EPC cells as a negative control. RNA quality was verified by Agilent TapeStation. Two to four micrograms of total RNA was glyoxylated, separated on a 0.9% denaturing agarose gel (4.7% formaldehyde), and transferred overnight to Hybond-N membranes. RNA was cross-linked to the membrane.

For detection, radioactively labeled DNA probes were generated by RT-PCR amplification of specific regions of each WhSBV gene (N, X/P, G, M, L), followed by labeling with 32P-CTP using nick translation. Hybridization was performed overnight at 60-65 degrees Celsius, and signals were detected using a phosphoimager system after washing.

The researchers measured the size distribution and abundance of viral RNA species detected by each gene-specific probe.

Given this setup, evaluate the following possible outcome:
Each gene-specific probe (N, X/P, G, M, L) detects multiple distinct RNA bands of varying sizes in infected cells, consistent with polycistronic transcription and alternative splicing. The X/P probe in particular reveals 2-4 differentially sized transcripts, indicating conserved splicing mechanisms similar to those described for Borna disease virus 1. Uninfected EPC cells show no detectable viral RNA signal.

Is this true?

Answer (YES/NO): NO